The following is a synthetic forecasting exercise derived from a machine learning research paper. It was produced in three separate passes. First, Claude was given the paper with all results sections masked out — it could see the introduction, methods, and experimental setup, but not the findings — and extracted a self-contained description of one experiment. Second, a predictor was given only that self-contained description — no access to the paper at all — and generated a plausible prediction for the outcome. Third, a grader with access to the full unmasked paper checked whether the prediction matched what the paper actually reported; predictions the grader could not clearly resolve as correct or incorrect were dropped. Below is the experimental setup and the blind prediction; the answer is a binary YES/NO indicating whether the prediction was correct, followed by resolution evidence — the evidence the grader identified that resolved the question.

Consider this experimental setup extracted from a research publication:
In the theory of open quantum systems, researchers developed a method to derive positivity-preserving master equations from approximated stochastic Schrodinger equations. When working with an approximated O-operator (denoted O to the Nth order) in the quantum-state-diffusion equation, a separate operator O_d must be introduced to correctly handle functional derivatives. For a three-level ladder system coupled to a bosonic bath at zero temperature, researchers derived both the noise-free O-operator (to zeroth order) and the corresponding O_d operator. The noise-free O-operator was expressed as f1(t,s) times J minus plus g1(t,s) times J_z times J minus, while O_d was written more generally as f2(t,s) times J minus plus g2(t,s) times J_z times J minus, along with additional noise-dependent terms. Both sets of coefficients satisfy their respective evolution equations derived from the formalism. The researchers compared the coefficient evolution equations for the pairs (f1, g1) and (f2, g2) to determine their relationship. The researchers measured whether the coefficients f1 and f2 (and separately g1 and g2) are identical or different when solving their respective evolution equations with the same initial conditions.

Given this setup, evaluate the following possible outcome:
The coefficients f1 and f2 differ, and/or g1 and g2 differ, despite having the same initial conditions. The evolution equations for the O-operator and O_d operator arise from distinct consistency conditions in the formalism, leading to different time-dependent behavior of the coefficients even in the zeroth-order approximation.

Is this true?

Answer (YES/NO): NO